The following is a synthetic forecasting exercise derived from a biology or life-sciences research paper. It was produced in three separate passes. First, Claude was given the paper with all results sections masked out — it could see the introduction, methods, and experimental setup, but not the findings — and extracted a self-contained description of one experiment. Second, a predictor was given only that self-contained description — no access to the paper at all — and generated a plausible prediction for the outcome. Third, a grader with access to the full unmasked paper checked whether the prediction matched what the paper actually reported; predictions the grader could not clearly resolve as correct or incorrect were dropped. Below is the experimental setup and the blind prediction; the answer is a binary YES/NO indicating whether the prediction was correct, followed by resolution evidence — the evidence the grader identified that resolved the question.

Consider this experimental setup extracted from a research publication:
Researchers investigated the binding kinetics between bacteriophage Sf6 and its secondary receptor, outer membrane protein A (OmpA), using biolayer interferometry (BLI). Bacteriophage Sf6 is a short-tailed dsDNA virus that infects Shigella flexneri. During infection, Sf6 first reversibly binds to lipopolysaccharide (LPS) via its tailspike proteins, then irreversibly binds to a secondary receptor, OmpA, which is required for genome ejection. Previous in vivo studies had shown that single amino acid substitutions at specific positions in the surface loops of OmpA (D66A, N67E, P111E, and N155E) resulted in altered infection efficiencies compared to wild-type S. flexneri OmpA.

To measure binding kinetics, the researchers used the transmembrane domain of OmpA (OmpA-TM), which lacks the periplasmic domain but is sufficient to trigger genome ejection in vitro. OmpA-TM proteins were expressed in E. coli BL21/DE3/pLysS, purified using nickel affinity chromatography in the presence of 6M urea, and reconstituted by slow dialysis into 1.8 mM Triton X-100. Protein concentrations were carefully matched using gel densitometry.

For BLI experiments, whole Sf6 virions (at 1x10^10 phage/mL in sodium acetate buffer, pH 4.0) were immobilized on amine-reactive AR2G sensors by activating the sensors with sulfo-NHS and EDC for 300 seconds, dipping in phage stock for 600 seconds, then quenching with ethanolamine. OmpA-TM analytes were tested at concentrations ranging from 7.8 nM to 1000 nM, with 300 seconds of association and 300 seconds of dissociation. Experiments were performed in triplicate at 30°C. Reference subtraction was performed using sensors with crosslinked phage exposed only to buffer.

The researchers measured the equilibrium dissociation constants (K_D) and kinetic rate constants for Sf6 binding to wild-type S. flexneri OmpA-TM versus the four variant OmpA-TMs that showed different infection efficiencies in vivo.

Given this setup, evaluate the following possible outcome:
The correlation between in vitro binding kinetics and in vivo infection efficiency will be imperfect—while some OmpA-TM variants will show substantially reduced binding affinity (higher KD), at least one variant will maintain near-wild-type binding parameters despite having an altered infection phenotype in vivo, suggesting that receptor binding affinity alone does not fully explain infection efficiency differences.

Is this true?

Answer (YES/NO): NO